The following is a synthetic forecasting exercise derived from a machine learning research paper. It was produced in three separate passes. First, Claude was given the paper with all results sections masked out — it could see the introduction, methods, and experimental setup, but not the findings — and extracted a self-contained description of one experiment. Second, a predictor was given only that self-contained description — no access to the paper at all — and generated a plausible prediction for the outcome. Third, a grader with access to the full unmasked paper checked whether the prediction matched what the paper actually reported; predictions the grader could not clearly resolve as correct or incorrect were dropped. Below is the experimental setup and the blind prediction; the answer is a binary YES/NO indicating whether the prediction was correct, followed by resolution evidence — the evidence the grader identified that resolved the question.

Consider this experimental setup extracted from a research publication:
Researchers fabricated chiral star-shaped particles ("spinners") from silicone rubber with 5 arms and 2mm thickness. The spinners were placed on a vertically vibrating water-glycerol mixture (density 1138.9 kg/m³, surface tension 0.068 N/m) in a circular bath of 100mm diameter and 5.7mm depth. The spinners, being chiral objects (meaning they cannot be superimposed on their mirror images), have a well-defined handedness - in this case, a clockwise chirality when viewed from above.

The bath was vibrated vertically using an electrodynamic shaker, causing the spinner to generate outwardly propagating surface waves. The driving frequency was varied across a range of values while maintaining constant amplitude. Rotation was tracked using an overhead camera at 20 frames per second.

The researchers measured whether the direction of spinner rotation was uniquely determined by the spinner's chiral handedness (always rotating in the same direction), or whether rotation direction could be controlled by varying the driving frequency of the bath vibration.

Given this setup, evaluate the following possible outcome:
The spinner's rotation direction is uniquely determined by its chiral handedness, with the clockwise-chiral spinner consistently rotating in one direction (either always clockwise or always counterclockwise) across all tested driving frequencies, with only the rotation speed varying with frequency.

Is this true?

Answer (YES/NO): NO